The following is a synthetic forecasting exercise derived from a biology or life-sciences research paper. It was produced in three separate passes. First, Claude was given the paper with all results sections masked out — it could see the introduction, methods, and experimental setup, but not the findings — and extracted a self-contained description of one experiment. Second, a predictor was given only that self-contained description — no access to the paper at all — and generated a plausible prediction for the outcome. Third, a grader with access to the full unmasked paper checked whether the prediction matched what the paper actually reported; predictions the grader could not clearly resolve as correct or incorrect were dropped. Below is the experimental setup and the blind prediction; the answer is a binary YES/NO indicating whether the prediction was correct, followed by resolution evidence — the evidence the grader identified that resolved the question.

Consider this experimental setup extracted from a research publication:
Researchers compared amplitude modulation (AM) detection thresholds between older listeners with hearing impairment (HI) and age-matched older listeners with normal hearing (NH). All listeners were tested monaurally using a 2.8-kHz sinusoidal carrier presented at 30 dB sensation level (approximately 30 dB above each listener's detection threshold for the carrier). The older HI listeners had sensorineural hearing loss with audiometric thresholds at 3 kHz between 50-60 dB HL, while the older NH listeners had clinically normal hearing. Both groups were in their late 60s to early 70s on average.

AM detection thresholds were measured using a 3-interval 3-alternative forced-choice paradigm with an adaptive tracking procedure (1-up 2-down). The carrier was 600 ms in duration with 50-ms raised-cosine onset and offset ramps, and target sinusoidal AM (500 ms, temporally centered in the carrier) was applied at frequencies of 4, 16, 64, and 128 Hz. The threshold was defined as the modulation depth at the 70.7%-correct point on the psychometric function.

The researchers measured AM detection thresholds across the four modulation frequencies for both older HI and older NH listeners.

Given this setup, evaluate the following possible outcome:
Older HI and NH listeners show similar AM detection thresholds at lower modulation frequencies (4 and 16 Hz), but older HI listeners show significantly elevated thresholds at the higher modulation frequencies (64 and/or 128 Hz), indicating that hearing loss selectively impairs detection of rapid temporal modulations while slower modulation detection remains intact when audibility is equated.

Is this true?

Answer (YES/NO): NO